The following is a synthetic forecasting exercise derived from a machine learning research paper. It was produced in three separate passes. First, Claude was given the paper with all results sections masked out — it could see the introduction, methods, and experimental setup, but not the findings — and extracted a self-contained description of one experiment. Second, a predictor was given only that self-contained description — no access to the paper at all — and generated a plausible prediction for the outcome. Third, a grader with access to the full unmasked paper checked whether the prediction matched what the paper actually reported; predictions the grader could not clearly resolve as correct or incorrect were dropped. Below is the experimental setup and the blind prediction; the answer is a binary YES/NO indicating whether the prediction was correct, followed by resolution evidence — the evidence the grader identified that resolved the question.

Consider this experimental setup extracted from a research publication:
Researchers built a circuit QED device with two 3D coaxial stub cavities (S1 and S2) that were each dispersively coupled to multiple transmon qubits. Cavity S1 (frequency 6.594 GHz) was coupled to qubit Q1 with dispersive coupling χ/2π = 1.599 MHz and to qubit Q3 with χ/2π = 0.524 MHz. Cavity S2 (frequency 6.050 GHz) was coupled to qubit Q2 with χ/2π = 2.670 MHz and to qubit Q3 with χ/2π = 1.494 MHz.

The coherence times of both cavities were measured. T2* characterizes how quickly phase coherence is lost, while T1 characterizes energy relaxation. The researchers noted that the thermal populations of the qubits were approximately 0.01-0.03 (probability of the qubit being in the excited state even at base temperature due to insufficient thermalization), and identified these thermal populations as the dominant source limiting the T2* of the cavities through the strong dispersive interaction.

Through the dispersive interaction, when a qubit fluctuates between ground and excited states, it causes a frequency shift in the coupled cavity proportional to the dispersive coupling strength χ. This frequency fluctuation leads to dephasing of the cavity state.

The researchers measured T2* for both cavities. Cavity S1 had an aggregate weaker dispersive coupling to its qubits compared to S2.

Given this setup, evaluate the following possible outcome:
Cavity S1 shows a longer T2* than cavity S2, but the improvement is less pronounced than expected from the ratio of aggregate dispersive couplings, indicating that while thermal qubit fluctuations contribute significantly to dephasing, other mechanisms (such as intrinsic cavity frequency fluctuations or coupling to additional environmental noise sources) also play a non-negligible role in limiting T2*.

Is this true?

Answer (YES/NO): NO